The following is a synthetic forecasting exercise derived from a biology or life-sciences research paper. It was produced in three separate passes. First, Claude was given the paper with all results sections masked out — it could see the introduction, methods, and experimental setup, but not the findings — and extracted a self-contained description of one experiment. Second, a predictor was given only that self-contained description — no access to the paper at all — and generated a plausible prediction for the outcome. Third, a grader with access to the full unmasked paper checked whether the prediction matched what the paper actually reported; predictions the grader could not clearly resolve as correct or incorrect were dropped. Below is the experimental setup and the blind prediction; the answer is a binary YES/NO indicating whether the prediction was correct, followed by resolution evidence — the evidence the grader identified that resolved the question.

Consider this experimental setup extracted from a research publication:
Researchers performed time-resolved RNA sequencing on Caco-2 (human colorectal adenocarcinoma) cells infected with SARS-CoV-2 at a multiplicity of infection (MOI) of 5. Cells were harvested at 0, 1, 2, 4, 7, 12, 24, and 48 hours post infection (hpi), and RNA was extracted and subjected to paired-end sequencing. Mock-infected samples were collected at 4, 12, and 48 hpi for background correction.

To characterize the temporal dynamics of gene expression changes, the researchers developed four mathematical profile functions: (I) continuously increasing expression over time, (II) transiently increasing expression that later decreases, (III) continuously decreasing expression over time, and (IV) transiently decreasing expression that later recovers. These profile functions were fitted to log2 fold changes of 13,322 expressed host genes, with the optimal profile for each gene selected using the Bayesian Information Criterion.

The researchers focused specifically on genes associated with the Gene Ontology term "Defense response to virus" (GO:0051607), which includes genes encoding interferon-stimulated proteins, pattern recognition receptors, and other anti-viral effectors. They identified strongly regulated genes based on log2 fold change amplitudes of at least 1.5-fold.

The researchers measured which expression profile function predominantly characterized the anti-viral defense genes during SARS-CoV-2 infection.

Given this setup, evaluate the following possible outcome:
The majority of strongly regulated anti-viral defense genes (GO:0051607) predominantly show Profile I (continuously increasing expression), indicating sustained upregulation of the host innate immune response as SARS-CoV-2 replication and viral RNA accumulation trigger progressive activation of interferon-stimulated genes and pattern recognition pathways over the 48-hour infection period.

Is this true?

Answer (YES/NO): NO